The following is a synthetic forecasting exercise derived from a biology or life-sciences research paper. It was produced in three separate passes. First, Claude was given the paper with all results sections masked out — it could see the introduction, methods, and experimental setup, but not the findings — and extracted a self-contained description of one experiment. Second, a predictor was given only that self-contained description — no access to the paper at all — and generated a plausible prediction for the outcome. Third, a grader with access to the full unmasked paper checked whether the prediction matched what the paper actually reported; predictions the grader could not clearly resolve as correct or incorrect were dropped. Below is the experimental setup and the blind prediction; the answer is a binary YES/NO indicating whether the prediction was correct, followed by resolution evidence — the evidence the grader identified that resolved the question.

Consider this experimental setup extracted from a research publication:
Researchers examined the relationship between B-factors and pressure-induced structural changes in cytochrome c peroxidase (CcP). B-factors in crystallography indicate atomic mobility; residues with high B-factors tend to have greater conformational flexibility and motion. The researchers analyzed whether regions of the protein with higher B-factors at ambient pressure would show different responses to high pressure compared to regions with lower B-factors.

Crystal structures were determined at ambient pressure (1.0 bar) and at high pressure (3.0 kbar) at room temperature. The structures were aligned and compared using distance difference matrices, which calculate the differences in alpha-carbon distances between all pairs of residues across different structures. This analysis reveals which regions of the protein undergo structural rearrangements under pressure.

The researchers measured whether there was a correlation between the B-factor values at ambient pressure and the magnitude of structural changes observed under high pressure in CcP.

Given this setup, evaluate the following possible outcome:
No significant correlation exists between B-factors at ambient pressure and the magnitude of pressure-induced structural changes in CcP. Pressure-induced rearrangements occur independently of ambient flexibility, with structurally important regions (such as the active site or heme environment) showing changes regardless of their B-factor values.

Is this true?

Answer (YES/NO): NO